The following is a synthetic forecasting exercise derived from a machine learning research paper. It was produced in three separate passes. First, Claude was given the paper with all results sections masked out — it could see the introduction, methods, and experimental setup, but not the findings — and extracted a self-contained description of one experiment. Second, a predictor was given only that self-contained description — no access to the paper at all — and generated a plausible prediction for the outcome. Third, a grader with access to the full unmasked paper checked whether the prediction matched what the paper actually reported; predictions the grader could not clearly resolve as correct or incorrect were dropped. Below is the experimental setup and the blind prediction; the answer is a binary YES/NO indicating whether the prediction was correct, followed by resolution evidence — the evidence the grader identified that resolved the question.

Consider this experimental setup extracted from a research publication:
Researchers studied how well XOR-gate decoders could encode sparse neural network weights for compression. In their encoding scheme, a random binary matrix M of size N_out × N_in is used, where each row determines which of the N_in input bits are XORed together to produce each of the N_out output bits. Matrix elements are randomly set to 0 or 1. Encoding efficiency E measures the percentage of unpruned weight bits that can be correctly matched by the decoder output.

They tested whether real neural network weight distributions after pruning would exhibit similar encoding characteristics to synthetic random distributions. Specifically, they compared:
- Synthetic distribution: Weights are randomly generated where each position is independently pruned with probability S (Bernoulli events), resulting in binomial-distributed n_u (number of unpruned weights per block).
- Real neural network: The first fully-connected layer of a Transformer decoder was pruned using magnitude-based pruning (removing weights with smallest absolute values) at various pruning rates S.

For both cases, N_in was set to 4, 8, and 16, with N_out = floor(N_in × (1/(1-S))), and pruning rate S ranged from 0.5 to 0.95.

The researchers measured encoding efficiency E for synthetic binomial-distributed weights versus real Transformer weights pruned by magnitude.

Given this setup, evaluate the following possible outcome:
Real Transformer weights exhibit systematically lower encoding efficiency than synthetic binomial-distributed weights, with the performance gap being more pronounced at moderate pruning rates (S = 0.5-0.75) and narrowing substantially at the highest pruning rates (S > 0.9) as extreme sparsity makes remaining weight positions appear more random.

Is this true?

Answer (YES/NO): NO